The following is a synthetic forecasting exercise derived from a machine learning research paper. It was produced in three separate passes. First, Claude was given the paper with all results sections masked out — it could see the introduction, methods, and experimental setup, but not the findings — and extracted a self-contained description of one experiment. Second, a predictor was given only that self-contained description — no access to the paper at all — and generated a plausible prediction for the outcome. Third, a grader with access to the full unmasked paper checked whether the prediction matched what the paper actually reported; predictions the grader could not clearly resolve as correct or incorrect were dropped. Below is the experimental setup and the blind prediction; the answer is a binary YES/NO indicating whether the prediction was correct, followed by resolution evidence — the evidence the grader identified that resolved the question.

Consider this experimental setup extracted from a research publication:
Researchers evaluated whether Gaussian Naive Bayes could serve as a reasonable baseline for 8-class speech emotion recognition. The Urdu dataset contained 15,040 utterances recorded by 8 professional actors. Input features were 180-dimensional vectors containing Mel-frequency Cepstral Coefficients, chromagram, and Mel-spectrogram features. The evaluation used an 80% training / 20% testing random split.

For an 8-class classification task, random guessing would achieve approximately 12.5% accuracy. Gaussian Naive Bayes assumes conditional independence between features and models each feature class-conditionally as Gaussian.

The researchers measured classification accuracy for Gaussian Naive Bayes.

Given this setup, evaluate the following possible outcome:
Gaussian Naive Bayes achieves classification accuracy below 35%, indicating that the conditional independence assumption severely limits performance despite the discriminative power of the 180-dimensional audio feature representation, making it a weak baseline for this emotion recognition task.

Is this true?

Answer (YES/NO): NO